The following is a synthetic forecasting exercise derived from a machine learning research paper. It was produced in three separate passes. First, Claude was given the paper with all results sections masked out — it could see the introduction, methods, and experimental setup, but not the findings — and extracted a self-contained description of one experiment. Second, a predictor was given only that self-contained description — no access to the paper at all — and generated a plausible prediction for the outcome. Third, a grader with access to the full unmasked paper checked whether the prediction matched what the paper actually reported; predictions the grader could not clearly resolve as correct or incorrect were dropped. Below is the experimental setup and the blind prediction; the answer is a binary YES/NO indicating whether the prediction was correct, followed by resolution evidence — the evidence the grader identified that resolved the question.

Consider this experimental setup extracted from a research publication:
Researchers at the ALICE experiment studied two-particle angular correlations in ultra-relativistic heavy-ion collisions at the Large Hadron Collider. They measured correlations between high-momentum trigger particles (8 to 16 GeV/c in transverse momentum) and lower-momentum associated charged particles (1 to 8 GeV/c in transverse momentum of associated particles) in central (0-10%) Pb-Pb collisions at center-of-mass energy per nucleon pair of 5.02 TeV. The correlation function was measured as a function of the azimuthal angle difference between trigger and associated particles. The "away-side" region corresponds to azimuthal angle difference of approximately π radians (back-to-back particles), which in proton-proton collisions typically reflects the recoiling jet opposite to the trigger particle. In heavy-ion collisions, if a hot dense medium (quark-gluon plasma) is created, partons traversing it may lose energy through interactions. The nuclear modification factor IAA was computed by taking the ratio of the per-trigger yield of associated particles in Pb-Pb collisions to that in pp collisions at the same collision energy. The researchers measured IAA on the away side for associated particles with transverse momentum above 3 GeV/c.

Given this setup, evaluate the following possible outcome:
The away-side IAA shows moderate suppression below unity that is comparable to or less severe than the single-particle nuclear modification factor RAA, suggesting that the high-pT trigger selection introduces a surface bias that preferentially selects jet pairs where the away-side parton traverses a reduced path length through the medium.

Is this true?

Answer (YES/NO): NO